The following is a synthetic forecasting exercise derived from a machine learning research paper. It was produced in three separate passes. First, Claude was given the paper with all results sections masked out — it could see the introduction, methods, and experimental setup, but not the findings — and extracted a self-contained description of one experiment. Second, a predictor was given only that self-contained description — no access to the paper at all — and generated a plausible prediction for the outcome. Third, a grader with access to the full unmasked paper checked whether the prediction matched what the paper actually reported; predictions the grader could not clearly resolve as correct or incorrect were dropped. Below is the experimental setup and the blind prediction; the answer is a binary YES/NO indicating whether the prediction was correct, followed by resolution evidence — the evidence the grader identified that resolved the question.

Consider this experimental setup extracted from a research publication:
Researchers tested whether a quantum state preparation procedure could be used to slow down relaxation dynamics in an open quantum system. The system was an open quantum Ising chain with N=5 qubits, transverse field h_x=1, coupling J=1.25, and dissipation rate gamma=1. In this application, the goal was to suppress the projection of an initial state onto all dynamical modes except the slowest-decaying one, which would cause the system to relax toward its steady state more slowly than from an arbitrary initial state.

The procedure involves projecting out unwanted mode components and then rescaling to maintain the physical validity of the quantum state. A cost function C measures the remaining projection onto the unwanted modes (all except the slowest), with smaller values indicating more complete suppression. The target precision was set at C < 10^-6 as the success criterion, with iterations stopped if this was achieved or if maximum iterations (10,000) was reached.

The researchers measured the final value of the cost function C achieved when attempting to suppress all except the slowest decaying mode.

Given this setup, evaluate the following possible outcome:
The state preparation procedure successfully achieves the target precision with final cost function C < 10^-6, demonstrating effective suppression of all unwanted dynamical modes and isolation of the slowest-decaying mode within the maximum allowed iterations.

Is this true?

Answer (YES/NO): NO